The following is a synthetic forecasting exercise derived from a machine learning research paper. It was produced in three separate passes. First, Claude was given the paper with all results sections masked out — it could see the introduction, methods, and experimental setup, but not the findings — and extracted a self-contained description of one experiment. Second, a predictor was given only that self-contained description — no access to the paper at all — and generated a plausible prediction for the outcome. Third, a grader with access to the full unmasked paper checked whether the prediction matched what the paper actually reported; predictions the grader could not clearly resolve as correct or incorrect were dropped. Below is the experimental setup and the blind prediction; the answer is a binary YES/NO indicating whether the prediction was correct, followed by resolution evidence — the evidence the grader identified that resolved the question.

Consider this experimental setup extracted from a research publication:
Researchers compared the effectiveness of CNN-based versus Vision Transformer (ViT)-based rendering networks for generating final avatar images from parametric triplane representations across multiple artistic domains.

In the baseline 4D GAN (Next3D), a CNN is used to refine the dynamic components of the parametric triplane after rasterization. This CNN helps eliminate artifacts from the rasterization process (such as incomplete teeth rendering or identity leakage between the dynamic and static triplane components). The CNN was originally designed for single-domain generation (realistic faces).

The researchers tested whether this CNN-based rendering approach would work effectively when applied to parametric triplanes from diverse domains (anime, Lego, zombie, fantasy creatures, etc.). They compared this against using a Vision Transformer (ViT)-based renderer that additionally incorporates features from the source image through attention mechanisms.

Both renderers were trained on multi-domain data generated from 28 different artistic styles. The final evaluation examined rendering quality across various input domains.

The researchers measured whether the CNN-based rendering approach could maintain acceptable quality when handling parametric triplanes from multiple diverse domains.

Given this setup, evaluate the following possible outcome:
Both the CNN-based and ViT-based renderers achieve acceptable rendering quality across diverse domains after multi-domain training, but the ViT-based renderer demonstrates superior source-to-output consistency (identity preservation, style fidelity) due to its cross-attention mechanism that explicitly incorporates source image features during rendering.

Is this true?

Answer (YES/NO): NO